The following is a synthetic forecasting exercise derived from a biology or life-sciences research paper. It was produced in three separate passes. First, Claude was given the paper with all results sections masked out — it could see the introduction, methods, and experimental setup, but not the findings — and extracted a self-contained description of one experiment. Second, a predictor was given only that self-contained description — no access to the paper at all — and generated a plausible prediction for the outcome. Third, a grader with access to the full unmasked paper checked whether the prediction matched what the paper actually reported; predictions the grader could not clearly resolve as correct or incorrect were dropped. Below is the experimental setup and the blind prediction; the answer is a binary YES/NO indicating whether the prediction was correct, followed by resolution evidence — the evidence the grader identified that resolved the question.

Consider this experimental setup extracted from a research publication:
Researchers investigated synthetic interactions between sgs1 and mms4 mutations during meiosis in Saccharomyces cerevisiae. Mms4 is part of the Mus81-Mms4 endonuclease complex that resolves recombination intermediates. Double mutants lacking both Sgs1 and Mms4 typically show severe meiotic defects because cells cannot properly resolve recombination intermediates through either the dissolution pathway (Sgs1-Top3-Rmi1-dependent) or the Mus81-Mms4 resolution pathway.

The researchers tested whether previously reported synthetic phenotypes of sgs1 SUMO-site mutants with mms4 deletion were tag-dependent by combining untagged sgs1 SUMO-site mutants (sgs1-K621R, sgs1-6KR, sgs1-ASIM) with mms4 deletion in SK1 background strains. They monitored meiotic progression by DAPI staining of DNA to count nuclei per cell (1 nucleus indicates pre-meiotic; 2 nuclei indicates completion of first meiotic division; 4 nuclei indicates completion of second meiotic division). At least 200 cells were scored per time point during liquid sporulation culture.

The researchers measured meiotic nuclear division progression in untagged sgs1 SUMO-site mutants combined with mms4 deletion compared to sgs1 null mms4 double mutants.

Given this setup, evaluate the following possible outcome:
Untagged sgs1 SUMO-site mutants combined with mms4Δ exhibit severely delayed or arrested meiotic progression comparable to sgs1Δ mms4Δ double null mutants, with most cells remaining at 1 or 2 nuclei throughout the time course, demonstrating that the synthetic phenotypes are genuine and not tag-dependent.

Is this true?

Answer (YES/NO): NO